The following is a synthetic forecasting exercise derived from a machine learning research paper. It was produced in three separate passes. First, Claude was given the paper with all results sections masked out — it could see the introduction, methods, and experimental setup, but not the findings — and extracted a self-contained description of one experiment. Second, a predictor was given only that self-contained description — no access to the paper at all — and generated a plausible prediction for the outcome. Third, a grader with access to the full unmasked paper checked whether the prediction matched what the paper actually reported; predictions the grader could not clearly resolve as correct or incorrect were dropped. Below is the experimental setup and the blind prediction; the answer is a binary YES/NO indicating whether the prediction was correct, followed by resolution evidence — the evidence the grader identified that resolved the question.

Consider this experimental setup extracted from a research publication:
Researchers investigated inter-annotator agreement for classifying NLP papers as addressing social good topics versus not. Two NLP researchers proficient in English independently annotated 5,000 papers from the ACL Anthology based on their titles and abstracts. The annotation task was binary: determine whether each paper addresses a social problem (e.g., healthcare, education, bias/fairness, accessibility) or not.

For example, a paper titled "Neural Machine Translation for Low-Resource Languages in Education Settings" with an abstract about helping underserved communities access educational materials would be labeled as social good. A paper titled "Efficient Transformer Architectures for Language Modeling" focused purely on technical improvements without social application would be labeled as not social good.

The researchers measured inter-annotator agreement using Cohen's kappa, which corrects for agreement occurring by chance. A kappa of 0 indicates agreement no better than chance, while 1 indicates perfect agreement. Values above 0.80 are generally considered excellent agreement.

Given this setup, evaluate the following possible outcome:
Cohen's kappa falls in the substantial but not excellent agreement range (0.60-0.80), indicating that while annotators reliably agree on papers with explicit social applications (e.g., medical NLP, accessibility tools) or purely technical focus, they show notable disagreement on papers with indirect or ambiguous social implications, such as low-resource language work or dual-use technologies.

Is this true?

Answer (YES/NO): NO